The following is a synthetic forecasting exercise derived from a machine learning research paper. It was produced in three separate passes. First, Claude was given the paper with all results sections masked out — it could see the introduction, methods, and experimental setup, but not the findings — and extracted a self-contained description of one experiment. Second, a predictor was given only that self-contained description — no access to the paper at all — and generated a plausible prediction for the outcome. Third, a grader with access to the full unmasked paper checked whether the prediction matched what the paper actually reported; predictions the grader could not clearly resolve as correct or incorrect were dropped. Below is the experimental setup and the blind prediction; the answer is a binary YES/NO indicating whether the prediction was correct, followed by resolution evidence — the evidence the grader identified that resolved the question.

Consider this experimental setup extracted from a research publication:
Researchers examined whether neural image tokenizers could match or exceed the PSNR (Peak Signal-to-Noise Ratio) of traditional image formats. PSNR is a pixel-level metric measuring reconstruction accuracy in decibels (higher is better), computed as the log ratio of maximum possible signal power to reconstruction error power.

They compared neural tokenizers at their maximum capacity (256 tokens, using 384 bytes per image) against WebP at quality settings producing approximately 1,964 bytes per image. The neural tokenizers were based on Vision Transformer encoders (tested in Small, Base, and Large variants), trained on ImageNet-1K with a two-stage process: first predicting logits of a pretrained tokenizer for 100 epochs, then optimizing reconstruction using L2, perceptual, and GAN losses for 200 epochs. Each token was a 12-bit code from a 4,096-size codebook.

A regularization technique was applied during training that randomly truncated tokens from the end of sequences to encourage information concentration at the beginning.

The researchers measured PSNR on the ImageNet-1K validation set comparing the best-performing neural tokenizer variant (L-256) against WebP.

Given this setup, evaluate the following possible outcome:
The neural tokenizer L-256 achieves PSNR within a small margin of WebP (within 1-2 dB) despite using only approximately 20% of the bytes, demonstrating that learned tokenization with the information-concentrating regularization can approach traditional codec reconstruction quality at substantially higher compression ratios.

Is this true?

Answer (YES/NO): NO